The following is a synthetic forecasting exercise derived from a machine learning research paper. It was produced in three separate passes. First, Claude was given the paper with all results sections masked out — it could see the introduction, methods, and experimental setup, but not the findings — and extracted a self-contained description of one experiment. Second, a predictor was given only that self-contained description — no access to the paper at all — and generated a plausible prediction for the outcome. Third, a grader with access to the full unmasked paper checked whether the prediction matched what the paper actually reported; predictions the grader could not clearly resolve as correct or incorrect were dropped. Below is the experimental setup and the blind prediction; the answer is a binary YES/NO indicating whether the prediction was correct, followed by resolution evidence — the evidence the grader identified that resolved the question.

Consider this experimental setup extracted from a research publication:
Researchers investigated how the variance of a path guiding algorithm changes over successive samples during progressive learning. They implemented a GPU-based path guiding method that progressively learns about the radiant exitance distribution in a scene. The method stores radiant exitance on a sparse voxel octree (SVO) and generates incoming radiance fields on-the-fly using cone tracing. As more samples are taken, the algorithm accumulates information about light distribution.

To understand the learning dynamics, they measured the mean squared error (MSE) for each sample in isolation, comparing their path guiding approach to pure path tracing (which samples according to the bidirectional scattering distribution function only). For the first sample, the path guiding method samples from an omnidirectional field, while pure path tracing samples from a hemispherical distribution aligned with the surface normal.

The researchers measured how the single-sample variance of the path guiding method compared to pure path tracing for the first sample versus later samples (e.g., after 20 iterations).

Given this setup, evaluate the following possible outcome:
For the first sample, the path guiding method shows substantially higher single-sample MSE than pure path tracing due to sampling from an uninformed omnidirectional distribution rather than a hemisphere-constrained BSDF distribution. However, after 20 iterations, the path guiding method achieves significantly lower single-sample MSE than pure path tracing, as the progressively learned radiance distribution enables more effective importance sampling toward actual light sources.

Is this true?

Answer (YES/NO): YES